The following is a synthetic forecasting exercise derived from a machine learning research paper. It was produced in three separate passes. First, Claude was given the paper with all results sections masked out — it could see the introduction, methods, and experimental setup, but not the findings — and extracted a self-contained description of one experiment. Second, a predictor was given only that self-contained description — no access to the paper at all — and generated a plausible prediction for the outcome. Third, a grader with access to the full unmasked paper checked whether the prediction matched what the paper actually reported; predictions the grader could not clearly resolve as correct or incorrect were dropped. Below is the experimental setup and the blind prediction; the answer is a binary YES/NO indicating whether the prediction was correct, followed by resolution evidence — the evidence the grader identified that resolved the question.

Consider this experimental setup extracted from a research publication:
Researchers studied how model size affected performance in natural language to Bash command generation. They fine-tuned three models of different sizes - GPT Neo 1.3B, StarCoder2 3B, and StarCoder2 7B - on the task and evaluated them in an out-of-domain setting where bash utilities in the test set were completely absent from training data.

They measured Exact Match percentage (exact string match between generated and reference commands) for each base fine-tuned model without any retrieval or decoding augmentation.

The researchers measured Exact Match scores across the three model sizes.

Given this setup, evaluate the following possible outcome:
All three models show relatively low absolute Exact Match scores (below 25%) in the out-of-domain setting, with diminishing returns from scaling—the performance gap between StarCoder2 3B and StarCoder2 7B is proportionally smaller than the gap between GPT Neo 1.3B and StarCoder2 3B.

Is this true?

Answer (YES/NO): YES